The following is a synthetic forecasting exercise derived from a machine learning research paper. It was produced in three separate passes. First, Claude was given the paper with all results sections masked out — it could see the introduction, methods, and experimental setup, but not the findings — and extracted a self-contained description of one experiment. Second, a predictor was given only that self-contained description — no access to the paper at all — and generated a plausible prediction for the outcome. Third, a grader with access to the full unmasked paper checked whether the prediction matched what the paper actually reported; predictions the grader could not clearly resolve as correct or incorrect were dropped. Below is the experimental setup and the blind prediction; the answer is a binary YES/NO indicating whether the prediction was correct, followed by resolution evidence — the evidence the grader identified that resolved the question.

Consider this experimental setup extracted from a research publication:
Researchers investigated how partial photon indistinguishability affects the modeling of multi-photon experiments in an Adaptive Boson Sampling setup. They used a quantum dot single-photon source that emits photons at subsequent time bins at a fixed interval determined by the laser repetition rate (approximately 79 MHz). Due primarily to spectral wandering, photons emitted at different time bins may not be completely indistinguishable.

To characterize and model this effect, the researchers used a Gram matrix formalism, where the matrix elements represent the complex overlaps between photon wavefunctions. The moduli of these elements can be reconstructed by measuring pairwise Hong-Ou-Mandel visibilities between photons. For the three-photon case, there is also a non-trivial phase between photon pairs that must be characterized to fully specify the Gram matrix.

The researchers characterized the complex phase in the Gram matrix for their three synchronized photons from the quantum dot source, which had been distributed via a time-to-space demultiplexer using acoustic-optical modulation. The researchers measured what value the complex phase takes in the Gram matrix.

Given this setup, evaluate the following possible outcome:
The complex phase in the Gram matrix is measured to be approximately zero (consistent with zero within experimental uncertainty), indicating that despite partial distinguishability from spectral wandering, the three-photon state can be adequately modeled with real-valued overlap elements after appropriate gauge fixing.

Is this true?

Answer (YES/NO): YES